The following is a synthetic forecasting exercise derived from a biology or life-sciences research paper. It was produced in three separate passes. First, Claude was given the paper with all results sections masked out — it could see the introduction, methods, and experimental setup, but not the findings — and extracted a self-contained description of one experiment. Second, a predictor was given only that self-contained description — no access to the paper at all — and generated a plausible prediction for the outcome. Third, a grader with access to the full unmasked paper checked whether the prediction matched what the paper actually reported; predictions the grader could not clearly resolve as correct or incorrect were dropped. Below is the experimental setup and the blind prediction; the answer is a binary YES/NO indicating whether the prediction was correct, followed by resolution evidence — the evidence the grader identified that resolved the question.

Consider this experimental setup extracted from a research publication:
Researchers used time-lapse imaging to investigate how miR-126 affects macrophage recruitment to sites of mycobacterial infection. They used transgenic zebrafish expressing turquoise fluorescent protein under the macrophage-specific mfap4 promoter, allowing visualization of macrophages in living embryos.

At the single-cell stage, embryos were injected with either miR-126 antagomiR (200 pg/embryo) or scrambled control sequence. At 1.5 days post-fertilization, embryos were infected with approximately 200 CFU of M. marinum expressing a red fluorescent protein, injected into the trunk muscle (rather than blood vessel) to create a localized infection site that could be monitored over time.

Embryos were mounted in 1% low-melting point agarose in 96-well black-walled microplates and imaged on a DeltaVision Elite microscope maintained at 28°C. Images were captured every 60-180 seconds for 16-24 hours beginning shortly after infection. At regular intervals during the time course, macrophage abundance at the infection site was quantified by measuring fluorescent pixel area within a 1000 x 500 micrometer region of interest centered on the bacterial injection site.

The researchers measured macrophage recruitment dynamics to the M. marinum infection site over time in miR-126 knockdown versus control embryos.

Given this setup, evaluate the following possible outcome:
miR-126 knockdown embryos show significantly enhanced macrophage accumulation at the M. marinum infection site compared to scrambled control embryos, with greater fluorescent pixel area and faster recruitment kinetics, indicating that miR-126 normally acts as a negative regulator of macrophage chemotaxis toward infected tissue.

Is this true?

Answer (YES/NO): YES